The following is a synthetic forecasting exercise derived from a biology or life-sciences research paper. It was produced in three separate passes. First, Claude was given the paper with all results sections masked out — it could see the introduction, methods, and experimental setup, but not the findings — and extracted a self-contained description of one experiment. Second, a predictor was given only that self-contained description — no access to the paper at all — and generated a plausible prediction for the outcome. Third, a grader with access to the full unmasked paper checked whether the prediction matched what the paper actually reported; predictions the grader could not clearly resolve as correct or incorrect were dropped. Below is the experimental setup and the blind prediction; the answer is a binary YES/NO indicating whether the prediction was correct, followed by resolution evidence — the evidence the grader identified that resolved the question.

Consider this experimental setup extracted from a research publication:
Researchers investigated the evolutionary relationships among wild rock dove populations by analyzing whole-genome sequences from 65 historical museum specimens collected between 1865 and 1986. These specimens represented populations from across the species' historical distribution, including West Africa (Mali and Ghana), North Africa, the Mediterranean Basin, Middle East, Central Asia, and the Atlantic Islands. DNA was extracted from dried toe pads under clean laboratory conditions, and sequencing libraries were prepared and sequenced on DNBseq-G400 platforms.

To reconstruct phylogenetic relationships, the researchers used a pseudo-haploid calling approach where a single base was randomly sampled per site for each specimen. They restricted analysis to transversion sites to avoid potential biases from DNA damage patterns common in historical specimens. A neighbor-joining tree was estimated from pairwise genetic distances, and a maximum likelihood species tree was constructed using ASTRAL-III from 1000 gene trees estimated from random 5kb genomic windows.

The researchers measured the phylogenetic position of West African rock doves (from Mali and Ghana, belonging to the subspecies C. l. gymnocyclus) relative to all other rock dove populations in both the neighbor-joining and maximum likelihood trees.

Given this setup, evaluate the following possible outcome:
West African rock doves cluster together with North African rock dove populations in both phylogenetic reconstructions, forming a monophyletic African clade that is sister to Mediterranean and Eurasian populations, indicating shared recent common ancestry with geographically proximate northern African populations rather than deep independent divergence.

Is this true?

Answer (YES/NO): NO